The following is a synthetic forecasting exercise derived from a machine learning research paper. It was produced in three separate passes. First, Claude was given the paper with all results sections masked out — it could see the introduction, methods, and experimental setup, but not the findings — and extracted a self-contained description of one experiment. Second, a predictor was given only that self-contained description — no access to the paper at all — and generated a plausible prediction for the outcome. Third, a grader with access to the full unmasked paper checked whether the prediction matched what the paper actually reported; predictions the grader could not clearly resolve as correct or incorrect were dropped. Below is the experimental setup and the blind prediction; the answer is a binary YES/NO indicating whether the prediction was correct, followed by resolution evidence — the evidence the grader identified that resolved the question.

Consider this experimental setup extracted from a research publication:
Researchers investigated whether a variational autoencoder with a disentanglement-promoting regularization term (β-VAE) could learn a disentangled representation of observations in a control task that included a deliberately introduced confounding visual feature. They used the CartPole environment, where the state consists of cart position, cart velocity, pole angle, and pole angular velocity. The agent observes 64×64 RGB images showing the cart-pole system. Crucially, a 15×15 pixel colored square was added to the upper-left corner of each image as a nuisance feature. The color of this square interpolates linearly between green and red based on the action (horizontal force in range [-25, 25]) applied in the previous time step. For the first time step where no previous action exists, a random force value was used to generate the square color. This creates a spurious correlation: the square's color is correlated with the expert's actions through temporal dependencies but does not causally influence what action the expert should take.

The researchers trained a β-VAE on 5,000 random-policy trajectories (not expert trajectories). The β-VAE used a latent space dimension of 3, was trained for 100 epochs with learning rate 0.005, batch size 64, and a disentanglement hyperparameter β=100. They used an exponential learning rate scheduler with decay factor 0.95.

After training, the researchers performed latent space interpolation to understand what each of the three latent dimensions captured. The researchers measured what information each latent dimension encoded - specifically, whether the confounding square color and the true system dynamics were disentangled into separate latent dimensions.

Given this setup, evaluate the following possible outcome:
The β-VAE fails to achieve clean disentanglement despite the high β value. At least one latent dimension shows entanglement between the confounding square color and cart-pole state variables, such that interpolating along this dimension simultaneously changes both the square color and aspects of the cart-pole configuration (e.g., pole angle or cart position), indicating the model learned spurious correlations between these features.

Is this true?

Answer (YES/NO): NO